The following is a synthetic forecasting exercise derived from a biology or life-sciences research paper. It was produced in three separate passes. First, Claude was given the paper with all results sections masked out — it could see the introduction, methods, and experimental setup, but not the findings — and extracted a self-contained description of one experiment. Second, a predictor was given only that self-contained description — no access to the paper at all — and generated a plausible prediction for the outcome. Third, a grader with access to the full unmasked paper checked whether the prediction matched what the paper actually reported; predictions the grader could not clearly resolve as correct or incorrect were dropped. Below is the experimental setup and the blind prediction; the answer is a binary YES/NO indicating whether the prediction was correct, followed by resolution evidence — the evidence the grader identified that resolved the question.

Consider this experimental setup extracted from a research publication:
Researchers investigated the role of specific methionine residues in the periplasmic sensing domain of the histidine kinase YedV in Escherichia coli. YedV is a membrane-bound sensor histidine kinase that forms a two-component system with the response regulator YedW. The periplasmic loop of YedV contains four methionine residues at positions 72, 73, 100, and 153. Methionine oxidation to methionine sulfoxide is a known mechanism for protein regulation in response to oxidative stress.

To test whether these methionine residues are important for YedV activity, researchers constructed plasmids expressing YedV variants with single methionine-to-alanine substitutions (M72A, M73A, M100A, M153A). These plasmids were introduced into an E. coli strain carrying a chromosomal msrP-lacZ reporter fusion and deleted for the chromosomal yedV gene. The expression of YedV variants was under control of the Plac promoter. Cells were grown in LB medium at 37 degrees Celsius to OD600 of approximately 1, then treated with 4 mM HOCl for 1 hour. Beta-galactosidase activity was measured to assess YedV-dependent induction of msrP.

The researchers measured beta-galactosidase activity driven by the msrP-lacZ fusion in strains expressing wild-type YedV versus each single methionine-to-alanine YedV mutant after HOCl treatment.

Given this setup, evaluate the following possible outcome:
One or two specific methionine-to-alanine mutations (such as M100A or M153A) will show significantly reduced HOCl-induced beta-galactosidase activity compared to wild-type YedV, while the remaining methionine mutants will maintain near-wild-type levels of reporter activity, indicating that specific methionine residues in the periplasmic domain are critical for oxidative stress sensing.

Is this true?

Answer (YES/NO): NO